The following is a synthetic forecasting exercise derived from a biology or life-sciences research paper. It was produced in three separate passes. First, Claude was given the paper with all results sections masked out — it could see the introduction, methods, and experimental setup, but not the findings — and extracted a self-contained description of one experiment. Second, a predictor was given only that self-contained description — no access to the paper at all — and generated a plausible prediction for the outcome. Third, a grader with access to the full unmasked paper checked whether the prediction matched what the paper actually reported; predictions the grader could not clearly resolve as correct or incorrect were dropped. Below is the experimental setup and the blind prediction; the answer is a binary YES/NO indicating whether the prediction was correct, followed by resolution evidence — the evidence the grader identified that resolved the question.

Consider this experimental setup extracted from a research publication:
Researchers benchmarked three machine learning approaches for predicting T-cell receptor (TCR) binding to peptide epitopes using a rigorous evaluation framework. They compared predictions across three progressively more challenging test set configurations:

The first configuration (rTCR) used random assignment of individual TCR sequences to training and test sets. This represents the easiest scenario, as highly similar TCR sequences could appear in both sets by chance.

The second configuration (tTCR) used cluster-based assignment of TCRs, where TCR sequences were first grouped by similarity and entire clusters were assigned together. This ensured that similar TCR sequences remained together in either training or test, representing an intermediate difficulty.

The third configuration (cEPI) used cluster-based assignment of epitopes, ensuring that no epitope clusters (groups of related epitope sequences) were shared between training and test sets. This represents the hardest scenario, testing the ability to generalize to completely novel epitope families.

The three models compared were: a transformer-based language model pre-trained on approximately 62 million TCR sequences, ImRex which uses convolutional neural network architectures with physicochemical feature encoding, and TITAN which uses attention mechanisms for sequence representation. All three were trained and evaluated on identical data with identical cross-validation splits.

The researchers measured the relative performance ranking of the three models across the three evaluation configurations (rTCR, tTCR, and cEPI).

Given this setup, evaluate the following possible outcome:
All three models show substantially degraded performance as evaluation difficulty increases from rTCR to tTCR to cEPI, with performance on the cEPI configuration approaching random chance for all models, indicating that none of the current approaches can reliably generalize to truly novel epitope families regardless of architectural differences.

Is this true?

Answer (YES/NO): NO